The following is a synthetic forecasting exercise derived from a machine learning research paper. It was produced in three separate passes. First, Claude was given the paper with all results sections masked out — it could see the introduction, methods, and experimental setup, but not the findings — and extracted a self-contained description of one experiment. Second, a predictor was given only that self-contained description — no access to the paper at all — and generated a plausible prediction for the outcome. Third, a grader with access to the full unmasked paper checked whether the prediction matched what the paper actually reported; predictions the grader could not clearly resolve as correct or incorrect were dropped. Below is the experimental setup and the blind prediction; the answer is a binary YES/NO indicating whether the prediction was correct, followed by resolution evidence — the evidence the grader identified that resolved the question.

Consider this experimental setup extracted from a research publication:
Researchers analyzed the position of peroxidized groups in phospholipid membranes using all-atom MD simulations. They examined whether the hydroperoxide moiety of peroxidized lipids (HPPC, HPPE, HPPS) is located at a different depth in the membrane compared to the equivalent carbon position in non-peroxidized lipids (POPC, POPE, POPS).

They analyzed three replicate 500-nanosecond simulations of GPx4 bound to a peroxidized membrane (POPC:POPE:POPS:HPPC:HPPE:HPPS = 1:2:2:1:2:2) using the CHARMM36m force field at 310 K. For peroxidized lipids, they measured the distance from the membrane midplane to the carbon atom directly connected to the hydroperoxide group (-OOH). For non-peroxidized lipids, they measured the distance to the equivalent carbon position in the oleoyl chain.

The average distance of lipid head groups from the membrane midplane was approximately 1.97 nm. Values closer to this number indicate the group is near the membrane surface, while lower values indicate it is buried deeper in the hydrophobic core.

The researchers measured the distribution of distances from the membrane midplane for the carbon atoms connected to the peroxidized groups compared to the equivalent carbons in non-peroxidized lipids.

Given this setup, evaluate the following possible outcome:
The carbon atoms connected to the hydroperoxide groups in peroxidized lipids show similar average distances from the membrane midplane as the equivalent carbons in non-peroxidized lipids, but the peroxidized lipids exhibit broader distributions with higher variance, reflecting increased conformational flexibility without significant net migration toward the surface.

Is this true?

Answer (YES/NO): NO